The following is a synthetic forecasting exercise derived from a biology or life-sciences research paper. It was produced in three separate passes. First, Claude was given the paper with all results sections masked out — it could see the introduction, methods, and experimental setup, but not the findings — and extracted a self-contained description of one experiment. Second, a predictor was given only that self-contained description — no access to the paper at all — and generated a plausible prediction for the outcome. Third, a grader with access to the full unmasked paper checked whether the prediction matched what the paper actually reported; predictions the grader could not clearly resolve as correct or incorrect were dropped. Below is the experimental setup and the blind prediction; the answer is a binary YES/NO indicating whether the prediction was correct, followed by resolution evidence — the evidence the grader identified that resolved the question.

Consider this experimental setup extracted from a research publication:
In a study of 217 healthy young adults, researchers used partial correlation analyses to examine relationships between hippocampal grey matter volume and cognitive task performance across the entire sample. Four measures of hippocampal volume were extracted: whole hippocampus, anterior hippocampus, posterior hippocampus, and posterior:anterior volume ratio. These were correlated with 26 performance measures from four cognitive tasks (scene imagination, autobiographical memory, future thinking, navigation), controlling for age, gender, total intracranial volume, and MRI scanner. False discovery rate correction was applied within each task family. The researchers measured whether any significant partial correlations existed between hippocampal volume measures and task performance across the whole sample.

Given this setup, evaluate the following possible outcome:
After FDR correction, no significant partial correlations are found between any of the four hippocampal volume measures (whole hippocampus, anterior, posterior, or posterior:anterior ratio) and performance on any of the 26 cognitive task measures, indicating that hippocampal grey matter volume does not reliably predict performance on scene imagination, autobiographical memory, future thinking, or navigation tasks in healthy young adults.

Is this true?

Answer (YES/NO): YES